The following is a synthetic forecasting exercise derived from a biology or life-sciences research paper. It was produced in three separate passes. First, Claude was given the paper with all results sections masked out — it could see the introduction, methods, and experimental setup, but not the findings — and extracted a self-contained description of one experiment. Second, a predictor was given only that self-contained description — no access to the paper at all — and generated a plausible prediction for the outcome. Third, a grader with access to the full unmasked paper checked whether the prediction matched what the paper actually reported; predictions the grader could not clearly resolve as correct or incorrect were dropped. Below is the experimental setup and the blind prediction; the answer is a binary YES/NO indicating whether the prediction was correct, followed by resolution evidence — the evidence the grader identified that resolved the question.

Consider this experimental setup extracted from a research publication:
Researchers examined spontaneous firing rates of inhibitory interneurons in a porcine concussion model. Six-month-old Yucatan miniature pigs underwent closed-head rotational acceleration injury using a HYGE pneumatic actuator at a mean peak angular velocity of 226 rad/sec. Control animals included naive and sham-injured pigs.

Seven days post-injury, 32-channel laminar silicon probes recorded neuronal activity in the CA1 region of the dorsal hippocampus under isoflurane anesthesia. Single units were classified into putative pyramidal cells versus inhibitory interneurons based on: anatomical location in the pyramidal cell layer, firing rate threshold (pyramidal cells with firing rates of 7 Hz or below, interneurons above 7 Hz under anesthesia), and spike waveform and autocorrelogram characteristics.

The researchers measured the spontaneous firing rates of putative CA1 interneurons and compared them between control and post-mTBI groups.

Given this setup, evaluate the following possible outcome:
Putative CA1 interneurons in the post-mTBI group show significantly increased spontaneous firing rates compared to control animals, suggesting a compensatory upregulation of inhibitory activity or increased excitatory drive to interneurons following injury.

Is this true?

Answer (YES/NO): NO